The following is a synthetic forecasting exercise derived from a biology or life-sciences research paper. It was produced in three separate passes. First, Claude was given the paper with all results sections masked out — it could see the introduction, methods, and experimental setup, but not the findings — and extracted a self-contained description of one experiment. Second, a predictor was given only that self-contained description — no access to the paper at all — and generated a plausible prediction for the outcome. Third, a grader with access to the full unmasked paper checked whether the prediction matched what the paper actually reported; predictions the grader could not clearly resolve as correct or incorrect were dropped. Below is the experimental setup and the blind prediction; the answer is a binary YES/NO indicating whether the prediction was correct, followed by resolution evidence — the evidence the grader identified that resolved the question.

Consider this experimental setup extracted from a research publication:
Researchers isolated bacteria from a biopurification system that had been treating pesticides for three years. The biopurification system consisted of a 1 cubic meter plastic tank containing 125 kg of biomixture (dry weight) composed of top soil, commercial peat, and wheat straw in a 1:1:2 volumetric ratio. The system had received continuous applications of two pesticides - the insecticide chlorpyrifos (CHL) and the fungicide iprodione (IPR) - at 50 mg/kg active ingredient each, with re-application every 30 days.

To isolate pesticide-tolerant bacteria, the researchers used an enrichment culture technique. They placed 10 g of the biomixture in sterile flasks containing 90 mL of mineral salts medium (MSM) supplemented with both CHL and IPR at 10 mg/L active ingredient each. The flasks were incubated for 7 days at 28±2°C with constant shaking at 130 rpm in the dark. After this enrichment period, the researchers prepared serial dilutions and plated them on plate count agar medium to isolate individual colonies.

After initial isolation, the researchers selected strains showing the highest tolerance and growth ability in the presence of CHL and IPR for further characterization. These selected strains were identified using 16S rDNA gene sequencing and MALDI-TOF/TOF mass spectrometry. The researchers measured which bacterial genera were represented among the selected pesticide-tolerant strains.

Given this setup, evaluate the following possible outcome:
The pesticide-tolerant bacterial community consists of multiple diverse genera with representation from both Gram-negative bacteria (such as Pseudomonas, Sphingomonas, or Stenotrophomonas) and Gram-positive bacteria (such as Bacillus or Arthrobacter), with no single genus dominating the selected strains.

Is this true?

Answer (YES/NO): NO